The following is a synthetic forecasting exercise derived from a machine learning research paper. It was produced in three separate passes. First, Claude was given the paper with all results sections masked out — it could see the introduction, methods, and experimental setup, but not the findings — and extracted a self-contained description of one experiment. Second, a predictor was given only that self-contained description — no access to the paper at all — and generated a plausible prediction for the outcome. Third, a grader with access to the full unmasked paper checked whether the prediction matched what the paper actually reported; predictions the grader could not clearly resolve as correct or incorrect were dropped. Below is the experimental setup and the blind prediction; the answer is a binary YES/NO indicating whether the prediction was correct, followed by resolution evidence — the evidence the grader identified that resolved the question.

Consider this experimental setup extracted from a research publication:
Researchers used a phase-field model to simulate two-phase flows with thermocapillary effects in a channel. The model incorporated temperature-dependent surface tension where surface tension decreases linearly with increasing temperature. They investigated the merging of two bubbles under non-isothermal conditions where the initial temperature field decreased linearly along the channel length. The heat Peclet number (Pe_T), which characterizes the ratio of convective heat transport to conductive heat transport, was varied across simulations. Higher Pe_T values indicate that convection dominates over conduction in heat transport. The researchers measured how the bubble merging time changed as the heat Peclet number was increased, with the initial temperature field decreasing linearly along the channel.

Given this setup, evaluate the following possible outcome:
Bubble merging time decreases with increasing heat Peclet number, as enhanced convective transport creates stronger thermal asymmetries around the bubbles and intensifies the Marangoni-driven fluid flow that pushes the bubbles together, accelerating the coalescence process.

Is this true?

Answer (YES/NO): YES